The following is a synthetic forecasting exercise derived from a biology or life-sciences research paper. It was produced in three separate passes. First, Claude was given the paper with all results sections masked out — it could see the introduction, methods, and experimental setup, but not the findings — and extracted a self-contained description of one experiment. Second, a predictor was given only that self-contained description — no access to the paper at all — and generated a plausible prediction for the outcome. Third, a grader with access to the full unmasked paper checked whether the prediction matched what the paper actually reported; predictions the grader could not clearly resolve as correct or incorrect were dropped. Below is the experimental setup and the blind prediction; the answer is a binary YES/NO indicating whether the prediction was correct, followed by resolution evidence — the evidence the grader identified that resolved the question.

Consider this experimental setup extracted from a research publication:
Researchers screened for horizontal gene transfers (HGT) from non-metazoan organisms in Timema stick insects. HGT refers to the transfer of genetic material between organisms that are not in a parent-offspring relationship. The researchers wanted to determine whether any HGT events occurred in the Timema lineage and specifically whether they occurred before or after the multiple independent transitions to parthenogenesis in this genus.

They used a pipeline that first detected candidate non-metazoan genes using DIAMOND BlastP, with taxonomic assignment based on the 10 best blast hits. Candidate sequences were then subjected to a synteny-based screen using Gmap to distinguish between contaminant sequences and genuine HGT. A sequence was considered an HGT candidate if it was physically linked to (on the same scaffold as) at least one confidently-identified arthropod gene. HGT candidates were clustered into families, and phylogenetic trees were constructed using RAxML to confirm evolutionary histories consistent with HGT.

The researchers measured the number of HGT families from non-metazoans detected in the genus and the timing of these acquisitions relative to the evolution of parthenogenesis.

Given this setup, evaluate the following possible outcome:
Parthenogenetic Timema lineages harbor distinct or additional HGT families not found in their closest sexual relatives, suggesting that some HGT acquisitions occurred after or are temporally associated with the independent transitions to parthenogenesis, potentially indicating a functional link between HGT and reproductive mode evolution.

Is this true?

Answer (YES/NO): NO